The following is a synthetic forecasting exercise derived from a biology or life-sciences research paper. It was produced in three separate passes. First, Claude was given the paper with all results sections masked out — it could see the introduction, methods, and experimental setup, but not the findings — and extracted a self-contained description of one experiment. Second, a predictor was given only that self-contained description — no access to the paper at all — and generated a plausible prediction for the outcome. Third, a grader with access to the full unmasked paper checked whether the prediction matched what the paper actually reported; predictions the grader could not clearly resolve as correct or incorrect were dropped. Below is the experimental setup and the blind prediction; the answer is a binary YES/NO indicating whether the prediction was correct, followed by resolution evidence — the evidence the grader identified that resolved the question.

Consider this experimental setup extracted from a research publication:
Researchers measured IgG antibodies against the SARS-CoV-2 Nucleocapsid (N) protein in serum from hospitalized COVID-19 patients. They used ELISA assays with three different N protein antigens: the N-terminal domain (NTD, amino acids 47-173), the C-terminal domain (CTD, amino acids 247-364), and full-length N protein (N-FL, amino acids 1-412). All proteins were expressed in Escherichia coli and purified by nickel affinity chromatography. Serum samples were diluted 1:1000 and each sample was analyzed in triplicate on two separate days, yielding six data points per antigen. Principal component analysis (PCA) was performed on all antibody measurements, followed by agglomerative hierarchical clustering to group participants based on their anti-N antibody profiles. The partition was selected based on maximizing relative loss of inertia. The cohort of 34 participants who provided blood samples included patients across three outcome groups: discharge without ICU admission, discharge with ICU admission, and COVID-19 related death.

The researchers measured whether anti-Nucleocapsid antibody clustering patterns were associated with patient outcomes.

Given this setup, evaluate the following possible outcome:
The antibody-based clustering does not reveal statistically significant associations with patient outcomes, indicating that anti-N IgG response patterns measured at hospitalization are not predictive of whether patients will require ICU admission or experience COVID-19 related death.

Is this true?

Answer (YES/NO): YES